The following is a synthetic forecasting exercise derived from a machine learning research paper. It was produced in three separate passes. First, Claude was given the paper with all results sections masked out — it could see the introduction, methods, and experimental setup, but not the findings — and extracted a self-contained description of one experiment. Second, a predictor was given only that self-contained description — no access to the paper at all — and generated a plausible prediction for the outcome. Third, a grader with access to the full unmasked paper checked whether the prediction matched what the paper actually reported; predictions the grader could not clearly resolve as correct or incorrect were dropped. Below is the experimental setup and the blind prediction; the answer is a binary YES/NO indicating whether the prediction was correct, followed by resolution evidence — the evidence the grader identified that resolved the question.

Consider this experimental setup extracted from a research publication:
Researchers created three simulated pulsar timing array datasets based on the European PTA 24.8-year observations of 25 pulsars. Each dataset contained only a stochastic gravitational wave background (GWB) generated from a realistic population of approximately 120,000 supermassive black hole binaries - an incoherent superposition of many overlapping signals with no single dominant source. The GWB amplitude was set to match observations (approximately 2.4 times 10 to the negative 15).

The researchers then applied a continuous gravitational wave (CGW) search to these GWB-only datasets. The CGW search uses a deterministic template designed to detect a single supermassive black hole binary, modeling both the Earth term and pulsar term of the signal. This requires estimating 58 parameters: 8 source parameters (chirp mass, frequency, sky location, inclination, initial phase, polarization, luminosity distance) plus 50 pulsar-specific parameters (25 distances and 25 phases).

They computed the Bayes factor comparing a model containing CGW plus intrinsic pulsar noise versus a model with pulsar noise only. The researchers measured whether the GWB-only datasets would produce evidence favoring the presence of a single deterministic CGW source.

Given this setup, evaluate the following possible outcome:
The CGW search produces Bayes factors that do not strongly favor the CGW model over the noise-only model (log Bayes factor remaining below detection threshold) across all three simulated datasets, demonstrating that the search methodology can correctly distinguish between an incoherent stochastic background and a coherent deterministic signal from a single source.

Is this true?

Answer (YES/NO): NO